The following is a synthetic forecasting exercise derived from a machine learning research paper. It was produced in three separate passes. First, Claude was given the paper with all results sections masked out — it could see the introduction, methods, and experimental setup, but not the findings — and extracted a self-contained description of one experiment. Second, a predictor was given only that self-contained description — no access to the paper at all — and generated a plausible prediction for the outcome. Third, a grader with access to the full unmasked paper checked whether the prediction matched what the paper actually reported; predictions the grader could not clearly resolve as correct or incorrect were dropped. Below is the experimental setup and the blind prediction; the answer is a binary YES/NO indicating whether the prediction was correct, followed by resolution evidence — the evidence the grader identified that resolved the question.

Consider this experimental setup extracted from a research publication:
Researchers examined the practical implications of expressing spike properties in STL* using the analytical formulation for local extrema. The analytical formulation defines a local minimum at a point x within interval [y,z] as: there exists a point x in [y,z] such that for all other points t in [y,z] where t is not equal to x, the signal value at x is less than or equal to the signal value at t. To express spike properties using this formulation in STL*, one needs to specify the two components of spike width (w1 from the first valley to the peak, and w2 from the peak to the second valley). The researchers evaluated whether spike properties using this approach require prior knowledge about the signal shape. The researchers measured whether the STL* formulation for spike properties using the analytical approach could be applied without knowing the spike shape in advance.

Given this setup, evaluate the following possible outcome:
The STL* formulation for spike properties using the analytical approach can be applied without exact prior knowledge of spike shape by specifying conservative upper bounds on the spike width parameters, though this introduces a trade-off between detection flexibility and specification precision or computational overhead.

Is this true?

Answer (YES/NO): NO